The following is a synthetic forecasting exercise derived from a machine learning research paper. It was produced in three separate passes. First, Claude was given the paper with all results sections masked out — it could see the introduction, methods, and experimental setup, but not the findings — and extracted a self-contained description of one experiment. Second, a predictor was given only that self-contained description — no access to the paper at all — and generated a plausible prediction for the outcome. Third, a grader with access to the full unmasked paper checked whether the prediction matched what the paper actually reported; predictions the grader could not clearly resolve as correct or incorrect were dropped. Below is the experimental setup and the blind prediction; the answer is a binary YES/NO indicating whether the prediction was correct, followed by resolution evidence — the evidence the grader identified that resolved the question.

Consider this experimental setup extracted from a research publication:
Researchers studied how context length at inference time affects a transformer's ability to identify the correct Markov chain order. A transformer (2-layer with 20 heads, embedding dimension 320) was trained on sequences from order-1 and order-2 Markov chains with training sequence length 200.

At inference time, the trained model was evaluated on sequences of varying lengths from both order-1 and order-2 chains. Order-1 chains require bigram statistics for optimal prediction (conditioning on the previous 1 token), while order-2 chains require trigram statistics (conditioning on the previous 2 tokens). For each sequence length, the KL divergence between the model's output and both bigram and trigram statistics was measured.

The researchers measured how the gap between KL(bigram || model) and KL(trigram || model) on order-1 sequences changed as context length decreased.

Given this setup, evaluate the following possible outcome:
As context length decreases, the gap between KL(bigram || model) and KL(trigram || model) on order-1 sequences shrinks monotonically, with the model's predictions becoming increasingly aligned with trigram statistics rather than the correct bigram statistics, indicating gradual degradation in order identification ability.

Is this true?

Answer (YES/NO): NO